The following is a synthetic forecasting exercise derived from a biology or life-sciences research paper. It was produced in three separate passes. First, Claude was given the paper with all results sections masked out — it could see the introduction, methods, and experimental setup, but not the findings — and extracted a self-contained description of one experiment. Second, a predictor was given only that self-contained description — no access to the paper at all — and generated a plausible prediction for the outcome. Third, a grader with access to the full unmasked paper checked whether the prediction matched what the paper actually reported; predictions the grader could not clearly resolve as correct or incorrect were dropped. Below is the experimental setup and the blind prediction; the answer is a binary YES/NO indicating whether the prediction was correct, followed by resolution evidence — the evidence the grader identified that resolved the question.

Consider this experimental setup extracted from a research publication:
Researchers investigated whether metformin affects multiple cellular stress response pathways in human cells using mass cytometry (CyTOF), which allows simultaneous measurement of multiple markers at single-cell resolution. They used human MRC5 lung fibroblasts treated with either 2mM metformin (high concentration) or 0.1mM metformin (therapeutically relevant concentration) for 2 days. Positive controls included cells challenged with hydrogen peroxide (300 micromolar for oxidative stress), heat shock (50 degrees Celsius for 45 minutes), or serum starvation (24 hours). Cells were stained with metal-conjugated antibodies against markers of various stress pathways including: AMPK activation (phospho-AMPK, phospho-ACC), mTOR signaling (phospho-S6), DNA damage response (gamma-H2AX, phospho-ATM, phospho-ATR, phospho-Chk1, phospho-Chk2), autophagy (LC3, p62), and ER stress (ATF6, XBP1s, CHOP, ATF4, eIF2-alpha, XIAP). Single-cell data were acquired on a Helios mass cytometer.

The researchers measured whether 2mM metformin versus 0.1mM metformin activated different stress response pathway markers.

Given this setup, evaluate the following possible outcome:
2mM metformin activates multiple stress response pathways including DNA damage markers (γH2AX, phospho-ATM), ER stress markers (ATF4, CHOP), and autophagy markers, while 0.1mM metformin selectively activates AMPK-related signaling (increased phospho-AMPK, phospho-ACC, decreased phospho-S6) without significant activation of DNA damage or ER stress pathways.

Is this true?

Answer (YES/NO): NO